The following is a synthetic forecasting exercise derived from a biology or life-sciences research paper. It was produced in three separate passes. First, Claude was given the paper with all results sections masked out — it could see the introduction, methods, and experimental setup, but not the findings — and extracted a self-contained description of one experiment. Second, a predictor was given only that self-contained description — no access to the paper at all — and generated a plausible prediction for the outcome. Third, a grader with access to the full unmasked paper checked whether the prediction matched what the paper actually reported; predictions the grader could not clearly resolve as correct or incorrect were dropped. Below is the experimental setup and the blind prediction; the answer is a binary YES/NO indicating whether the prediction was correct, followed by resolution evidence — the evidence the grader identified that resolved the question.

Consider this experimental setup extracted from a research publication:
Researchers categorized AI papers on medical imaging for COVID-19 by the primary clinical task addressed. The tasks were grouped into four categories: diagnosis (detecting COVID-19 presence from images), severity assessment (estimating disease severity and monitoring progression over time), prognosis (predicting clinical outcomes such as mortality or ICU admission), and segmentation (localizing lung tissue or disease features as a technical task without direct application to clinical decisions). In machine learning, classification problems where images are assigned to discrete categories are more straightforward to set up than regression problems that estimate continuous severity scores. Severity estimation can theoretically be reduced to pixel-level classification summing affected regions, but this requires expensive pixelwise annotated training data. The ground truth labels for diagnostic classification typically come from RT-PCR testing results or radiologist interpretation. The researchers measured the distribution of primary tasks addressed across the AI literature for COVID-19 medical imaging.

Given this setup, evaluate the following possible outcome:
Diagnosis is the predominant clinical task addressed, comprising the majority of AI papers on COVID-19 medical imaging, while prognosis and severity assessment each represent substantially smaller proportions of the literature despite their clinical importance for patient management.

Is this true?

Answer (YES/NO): YES